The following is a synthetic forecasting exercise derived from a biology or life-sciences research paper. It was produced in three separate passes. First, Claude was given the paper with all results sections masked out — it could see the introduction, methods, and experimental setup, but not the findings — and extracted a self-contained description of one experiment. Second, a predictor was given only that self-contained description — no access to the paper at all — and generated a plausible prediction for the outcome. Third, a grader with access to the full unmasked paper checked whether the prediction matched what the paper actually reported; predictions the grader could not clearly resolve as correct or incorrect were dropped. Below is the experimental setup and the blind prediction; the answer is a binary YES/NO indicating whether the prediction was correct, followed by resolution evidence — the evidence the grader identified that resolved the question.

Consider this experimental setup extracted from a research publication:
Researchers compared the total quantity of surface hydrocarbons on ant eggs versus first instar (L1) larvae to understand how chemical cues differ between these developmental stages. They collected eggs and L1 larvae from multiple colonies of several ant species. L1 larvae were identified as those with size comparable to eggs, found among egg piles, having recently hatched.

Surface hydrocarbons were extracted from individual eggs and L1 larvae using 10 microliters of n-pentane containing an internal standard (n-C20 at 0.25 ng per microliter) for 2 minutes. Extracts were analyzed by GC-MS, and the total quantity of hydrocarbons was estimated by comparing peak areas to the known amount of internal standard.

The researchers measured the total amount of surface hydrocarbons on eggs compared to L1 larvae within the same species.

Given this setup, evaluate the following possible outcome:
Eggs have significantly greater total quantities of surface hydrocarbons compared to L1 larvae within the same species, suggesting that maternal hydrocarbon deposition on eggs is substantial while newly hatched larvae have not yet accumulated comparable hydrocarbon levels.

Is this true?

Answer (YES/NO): YES